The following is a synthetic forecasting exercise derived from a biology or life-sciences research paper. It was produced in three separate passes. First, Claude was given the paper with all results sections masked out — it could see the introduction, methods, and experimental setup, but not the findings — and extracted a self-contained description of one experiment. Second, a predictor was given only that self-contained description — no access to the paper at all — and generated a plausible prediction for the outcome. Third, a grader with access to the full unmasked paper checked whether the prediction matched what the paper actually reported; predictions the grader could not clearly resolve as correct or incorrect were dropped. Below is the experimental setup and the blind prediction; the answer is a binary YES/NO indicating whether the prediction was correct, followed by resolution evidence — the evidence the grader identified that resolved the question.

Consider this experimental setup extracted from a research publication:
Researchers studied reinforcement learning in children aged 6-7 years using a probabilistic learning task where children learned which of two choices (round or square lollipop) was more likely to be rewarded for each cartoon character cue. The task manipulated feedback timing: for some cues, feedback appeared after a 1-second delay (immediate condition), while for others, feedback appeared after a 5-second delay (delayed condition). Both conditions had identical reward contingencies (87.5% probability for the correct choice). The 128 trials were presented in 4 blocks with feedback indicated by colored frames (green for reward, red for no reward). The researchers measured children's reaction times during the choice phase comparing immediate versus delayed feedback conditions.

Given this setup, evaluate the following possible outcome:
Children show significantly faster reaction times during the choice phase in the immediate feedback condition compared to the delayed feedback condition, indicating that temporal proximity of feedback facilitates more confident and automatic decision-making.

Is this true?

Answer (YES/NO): NO